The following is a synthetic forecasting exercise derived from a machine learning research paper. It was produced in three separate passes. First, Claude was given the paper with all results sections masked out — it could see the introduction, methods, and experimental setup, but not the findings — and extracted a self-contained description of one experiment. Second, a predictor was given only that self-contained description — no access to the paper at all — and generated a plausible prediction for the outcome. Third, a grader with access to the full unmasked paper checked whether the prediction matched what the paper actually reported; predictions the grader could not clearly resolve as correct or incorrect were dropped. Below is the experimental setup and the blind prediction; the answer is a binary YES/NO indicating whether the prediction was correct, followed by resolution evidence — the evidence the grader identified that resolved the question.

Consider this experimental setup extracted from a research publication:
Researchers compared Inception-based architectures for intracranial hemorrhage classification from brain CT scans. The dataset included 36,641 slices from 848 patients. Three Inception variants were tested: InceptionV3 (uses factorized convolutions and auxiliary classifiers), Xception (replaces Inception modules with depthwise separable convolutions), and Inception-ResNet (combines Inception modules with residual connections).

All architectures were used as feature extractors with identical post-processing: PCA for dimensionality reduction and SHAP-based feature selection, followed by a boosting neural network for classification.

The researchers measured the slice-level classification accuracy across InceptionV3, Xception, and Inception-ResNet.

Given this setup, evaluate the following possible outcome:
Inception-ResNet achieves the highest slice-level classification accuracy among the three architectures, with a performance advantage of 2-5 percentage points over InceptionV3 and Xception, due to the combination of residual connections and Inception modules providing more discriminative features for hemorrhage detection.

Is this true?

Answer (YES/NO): NO